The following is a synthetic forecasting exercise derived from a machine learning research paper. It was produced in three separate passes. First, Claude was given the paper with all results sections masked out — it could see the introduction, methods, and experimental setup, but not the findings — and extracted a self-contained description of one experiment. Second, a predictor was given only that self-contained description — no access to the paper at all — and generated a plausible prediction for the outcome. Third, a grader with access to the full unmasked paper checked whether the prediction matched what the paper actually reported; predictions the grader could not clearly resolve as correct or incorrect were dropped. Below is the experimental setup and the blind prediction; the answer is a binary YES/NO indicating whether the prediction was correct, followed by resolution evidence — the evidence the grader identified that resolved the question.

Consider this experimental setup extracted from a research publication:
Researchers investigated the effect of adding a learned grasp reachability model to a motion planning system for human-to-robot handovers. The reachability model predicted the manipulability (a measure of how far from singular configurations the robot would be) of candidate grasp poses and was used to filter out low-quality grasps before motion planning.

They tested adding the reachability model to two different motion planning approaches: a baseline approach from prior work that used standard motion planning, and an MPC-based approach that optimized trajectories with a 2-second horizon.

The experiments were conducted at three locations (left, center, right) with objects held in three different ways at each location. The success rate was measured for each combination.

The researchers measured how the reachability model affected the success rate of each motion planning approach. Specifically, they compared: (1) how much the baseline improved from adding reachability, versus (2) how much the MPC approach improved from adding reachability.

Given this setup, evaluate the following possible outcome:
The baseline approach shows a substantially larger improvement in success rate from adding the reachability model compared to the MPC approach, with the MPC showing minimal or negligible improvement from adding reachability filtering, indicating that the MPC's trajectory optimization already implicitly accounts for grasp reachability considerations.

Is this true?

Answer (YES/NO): NO